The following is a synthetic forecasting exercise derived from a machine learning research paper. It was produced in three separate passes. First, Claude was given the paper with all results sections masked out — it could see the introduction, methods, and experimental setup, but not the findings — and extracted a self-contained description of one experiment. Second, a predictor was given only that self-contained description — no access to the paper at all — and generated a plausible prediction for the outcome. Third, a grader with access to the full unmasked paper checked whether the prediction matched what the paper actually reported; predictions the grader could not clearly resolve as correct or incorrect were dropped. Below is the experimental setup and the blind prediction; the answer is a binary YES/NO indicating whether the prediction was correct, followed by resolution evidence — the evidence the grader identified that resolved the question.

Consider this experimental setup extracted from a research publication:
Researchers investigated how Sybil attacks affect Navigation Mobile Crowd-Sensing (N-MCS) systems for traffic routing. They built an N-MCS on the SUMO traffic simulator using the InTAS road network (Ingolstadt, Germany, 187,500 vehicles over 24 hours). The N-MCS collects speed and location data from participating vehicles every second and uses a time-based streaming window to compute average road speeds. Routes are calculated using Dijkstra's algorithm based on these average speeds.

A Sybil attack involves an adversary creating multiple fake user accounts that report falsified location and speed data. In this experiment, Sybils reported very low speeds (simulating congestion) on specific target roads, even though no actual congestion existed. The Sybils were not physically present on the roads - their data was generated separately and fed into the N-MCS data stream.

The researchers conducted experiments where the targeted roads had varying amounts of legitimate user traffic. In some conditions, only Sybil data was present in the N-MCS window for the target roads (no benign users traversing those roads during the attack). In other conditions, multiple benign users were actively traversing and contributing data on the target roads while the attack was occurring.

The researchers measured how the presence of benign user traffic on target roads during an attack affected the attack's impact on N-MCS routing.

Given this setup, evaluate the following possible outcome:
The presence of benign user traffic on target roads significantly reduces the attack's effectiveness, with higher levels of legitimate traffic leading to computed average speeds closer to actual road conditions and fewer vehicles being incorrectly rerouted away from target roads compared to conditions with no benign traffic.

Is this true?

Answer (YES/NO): YES